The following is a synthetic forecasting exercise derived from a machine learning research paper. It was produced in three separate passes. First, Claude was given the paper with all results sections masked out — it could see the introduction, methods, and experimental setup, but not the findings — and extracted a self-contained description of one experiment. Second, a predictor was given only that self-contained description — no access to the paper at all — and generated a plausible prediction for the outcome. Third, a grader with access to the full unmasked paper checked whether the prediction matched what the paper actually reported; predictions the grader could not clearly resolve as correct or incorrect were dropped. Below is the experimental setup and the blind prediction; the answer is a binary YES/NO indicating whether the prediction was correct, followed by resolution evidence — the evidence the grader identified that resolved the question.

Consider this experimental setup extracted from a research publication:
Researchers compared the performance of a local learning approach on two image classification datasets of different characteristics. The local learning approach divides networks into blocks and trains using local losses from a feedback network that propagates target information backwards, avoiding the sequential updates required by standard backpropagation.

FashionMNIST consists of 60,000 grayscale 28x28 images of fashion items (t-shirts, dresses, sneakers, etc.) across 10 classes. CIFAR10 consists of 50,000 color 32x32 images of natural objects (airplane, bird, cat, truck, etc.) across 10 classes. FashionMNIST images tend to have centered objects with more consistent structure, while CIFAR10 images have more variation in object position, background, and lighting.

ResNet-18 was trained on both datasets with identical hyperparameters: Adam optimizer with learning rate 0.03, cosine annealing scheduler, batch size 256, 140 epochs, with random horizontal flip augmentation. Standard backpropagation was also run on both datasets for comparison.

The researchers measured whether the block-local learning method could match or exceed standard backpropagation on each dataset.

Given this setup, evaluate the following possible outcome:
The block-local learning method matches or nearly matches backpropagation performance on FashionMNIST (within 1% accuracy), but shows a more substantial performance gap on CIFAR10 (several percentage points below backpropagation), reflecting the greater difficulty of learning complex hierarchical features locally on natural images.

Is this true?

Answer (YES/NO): NO